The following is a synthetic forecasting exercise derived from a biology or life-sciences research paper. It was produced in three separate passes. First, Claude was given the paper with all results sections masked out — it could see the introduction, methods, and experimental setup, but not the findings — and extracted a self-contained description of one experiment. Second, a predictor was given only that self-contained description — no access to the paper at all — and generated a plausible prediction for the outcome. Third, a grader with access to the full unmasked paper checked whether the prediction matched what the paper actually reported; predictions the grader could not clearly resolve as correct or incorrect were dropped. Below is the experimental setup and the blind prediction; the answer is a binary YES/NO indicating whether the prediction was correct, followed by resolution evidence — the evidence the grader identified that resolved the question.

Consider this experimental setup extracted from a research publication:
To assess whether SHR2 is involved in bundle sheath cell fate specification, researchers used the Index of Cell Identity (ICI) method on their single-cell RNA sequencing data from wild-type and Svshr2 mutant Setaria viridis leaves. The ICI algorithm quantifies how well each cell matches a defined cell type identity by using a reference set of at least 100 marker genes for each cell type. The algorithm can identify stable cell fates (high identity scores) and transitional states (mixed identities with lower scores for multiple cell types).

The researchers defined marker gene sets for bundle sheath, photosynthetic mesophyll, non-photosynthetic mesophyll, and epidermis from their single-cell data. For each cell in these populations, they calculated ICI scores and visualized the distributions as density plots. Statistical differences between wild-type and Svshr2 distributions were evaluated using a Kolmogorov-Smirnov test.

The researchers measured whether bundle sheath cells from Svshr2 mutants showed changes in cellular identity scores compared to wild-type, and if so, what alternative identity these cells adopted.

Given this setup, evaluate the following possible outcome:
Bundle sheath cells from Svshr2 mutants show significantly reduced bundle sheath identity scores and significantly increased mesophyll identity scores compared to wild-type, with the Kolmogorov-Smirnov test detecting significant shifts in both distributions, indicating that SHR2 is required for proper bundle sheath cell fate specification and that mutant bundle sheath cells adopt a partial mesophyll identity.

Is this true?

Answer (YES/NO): YES